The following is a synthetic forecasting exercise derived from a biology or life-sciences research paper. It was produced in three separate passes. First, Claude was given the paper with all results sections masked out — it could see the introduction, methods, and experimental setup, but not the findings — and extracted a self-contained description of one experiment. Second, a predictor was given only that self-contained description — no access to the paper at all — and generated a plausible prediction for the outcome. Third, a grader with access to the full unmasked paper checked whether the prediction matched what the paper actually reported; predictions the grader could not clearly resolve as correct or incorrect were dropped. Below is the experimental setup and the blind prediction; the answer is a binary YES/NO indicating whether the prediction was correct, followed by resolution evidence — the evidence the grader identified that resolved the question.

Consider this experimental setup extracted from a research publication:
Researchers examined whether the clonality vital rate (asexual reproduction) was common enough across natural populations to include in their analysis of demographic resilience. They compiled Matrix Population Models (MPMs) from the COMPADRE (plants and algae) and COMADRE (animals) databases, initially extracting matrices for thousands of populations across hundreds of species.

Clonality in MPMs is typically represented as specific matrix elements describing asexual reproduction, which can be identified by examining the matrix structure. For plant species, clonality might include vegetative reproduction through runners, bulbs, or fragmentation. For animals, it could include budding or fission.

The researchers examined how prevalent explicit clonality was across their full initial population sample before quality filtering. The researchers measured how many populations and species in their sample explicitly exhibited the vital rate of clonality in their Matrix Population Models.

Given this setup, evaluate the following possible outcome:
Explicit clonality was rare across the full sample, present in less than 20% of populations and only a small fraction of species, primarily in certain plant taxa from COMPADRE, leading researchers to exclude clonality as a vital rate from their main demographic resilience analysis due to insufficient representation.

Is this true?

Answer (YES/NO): YES